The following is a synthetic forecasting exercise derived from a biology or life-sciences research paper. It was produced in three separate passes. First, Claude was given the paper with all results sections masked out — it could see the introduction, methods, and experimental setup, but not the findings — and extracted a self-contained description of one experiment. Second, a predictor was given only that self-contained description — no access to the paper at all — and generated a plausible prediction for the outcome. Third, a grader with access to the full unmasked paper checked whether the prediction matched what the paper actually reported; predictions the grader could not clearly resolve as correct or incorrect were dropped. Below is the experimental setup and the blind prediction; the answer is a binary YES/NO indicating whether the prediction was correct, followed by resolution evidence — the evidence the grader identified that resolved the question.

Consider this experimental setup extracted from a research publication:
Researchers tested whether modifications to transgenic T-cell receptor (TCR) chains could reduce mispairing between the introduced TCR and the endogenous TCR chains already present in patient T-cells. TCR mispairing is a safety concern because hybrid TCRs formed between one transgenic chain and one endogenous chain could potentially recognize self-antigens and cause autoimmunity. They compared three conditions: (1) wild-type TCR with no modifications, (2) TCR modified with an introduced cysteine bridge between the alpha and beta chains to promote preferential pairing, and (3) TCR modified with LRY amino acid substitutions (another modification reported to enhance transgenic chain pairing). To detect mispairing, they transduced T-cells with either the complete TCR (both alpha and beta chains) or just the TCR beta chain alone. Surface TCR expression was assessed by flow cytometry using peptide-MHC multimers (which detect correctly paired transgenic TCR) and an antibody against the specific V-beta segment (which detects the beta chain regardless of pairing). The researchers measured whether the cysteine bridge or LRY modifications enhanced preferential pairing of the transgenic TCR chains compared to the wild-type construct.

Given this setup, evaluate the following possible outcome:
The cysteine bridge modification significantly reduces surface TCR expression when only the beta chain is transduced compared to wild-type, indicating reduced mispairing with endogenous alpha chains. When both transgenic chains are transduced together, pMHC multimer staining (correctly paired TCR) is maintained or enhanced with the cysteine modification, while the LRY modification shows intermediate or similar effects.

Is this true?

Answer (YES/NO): NO